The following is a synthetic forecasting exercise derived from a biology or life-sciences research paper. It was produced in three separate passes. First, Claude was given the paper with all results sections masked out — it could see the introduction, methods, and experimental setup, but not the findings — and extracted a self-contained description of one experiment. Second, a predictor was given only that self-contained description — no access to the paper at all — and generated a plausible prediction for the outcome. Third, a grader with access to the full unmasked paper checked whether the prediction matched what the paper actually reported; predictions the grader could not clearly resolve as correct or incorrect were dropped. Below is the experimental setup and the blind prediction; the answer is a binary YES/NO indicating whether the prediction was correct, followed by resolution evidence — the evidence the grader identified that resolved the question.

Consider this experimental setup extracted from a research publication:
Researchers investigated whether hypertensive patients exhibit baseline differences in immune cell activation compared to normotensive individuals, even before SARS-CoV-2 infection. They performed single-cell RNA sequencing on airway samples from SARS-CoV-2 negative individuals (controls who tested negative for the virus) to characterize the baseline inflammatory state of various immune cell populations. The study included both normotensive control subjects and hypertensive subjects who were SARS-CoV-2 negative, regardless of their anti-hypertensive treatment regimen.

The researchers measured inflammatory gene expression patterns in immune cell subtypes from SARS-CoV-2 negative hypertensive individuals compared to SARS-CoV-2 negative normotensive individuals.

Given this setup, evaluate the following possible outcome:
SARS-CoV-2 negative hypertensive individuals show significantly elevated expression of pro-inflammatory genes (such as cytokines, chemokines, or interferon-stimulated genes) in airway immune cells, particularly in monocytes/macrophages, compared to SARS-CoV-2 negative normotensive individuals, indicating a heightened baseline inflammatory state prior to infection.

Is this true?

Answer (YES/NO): YES